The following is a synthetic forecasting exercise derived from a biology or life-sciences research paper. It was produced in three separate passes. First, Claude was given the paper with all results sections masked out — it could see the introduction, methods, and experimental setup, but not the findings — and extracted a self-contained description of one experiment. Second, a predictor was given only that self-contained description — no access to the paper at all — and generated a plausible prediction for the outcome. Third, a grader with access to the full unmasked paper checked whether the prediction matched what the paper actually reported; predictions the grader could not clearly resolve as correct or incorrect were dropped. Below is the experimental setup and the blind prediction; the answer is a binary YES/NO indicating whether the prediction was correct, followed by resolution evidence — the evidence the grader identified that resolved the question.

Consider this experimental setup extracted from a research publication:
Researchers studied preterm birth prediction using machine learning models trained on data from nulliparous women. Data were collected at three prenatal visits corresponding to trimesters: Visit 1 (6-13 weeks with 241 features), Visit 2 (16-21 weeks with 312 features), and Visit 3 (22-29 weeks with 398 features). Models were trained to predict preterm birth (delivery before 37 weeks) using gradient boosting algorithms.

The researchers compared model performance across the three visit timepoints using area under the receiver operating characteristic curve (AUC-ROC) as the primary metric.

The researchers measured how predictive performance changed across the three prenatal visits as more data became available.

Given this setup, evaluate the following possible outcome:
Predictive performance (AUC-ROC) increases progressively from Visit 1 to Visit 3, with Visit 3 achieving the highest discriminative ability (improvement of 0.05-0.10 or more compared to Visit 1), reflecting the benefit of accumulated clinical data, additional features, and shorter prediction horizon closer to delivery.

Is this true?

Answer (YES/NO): YES